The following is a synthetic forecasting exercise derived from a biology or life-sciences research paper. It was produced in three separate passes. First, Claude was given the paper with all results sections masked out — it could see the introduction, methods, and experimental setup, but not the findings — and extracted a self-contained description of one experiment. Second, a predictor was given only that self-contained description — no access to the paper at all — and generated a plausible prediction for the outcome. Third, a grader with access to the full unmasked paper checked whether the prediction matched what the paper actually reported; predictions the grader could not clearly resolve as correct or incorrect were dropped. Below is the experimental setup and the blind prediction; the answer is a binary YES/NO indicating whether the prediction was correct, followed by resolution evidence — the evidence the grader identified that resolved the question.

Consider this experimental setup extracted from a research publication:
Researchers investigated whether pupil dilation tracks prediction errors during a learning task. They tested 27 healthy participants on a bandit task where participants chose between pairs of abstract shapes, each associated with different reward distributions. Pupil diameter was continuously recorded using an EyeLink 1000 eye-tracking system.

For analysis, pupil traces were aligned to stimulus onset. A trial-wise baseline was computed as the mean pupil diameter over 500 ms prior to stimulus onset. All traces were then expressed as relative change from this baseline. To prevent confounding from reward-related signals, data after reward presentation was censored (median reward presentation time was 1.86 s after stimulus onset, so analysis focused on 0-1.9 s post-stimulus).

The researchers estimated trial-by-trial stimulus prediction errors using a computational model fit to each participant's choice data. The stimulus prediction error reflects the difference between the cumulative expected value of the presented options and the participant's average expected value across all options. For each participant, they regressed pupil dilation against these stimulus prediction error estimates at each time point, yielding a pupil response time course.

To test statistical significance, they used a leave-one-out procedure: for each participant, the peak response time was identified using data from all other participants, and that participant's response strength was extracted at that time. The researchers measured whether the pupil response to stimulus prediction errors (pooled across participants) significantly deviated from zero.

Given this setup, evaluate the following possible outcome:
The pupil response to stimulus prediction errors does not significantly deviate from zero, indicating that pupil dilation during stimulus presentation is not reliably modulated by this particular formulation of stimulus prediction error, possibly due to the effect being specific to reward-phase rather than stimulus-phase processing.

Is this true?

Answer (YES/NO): NO